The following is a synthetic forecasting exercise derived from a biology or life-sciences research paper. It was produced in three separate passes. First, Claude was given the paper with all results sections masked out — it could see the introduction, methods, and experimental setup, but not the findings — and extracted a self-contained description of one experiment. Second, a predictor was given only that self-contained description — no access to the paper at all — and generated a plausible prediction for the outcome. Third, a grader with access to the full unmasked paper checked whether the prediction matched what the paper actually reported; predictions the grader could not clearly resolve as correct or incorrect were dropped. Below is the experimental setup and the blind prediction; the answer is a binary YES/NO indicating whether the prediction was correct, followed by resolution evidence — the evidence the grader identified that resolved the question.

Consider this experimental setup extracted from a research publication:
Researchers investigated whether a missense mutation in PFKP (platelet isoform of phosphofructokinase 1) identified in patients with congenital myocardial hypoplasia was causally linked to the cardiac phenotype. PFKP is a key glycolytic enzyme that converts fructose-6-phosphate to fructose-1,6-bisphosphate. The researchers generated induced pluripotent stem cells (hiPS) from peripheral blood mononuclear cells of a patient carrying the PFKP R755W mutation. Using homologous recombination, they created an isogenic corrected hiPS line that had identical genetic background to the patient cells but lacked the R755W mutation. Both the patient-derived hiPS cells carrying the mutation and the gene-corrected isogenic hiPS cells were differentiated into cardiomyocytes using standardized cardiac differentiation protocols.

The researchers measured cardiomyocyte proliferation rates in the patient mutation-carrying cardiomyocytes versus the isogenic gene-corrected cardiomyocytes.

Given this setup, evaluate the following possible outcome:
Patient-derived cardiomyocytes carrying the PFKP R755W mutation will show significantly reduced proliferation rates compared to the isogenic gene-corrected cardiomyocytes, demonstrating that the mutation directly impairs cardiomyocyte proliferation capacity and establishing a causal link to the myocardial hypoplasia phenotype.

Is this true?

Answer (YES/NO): YES